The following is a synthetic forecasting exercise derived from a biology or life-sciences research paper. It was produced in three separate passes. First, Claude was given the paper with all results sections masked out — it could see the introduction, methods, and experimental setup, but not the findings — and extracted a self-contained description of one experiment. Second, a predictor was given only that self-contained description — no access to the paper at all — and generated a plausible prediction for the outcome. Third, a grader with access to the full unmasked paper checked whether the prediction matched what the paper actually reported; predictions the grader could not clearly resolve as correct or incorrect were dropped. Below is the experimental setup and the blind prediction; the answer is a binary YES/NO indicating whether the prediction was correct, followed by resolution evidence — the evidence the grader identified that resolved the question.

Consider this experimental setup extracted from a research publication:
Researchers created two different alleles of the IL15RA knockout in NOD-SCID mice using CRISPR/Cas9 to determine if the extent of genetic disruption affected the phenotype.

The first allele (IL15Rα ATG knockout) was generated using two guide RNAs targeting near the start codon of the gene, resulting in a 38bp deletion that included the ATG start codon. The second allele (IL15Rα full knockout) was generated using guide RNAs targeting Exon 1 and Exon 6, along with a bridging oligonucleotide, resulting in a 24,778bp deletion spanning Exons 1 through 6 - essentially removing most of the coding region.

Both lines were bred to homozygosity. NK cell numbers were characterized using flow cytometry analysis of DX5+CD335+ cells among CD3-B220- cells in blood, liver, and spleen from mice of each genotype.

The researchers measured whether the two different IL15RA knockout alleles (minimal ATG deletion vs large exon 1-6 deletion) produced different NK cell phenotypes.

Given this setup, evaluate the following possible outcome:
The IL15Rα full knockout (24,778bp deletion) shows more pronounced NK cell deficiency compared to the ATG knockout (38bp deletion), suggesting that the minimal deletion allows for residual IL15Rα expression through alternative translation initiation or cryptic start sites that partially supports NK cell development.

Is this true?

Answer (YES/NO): NO